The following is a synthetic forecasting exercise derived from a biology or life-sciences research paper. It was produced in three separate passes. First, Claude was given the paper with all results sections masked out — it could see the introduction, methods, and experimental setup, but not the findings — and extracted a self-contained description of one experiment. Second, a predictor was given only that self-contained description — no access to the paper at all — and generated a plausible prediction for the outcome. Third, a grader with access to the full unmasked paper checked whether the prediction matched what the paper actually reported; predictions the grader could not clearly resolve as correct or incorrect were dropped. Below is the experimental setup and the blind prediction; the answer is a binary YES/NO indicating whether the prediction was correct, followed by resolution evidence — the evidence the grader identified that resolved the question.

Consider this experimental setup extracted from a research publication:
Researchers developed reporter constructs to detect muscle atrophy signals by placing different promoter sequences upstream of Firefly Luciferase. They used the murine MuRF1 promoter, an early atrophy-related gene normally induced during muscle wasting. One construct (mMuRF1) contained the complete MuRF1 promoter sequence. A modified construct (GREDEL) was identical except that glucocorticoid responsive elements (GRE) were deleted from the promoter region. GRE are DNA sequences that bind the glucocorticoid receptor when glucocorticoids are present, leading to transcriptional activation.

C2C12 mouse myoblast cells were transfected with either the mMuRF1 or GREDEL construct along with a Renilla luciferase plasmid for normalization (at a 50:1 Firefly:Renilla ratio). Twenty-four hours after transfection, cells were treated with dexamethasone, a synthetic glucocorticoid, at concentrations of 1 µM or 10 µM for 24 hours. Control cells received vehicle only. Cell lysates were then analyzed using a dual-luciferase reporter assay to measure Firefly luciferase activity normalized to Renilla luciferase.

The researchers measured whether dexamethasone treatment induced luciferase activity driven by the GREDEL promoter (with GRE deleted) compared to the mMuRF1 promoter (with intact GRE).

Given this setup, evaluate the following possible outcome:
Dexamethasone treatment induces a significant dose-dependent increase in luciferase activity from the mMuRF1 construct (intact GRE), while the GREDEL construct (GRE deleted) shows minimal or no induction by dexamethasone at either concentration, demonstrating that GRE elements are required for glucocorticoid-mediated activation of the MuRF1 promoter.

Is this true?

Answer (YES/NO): YES